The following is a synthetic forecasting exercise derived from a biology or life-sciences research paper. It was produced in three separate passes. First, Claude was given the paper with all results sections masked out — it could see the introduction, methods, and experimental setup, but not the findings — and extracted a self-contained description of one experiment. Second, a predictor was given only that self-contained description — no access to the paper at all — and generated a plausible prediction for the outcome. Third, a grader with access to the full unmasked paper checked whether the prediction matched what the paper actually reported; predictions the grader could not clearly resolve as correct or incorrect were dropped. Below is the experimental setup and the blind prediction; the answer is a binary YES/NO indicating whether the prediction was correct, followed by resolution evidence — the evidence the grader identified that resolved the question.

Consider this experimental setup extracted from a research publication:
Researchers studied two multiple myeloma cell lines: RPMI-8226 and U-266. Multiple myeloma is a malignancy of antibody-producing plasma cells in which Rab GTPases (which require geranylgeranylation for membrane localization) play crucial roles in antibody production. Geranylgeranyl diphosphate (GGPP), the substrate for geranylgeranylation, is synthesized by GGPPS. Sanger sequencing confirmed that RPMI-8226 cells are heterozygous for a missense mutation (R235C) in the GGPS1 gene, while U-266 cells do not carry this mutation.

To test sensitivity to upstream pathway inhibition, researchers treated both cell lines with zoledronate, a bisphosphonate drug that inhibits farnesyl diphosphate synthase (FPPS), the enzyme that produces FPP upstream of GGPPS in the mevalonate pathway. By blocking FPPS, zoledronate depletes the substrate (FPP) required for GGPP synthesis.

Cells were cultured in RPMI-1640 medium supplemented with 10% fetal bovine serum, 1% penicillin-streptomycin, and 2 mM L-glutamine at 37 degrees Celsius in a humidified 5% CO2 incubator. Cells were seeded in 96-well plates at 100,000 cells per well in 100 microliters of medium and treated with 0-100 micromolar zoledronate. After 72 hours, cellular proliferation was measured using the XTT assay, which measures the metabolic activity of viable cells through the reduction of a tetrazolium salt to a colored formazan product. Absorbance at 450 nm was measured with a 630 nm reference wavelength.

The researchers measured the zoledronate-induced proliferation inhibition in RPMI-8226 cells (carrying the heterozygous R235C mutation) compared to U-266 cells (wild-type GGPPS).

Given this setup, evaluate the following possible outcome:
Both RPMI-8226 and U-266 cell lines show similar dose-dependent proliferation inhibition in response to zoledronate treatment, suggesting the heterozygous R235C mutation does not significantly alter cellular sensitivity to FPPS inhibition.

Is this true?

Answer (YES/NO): NO